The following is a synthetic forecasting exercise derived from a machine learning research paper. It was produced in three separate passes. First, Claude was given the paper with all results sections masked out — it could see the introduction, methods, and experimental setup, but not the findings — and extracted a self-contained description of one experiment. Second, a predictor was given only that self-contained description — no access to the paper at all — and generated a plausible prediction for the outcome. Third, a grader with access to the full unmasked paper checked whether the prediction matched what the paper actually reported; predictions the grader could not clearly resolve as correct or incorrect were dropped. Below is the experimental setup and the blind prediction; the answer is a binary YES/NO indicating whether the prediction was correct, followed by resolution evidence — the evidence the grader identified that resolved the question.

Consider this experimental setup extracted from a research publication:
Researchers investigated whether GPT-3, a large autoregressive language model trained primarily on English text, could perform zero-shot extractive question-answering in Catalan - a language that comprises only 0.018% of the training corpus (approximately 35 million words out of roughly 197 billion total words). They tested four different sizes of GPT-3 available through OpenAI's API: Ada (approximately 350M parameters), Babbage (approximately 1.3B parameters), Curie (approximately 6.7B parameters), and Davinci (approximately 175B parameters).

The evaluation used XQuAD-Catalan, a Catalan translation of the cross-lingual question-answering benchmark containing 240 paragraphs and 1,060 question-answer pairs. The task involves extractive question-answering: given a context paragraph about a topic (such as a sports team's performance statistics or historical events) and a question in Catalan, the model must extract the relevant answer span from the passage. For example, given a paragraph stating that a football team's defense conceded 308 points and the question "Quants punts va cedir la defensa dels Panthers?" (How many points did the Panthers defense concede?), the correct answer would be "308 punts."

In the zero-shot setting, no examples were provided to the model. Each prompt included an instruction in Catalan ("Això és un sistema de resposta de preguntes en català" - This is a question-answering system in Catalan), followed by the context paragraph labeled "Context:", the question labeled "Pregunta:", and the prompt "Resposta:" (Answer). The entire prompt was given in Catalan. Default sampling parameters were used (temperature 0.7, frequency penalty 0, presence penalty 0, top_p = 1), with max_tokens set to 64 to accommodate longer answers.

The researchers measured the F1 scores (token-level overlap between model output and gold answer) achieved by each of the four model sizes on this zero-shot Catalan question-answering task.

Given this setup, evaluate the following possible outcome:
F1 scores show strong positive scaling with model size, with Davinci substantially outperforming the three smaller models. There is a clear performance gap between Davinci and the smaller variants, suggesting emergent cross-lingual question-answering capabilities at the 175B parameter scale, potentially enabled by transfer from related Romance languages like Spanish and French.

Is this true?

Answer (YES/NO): YES